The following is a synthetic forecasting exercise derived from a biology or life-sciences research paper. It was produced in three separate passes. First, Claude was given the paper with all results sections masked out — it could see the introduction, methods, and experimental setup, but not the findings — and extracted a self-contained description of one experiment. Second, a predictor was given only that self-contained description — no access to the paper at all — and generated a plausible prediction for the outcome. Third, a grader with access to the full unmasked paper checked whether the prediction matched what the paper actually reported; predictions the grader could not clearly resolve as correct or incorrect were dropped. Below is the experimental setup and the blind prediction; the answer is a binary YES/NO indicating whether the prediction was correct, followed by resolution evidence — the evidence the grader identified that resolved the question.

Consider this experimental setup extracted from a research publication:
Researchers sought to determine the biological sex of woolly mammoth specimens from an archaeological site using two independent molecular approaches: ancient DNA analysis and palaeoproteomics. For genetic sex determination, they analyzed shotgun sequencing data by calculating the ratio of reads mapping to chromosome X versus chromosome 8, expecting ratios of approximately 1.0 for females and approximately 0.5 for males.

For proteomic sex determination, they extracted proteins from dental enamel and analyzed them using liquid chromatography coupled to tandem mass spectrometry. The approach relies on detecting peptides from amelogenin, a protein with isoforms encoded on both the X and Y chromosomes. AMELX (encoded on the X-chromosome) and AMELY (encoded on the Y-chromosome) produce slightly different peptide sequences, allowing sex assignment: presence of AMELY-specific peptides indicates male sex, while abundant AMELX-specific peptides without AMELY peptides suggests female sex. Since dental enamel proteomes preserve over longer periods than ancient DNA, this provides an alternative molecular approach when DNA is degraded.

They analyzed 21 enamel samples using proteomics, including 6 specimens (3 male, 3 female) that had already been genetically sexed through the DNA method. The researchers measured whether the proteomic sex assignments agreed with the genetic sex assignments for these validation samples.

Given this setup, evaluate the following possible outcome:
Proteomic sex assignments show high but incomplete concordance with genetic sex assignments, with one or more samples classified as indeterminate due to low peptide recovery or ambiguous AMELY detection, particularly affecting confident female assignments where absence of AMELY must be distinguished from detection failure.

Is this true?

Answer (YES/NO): NO